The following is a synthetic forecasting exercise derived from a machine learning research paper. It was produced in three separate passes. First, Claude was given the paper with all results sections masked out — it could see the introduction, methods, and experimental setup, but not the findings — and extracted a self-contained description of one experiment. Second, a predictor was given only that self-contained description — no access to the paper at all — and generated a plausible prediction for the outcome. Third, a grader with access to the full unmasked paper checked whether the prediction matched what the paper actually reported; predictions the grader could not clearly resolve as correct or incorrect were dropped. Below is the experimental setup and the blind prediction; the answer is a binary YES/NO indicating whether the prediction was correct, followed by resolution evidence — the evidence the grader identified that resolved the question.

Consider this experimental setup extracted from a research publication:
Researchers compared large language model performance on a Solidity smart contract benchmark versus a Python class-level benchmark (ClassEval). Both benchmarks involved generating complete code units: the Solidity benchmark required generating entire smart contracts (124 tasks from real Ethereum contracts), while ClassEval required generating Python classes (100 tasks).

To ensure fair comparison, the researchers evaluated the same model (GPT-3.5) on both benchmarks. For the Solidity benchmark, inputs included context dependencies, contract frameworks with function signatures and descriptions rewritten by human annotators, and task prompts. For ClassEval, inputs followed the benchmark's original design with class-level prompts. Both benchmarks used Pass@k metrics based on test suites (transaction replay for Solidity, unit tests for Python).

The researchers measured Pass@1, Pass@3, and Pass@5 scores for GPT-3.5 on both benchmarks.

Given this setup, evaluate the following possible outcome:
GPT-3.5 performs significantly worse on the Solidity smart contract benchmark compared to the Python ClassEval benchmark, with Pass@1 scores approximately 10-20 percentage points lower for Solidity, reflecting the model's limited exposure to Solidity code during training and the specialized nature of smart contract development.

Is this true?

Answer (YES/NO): YES